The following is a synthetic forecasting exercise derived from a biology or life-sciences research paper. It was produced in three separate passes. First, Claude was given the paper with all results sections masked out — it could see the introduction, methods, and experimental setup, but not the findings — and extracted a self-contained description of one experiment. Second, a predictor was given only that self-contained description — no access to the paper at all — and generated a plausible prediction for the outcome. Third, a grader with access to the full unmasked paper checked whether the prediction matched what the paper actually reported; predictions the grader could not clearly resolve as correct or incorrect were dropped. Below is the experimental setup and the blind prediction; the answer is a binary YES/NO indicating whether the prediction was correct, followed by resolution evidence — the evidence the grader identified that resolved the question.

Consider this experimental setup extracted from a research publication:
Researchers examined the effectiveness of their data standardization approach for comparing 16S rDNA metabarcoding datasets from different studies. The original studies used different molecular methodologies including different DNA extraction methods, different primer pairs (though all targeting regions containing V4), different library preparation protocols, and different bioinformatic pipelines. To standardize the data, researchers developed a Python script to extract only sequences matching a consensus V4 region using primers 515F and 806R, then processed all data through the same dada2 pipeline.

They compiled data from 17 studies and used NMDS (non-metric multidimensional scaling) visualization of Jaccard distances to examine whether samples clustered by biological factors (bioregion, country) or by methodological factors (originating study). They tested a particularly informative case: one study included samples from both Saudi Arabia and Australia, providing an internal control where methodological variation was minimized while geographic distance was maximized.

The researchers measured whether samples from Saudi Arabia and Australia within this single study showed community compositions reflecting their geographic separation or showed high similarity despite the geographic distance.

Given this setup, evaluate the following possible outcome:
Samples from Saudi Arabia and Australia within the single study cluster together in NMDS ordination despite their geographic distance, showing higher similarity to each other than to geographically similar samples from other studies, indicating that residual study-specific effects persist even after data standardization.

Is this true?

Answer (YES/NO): YES